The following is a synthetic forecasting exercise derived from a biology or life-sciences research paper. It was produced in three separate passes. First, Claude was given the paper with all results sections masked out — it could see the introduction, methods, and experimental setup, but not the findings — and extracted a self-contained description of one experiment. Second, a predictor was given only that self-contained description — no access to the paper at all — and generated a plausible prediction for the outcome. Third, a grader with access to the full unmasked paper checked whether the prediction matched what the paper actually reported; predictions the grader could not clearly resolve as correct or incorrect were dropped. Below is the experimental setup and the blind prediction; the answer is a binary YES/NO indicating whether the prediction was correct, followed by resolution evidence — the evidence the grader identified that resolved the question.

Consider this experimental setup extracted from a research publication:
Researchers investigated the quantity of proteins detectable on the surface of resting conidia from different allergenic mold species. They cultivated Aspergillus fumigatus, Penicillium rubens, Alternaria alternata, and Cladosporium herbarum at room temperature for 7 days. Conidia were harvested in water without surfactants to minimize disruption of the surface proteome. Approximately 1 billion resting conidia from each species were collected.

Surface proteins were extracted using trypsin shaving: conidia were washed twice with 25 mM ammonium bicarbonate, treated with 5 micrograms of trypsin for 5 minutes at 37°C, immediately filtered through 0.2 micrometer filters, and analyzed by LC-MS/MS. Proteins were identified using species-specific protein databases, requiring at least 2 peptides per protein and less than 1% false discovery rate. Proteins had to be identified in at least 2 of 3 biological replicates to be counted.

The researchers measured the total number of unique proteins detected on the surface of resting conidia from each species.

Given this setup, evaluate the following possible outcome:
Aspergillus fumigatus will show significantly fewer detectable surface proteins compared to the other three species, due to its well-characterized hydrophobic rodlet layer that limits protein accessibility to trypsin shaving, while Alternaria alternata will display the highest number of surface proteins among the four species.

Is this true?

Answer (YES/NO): NO